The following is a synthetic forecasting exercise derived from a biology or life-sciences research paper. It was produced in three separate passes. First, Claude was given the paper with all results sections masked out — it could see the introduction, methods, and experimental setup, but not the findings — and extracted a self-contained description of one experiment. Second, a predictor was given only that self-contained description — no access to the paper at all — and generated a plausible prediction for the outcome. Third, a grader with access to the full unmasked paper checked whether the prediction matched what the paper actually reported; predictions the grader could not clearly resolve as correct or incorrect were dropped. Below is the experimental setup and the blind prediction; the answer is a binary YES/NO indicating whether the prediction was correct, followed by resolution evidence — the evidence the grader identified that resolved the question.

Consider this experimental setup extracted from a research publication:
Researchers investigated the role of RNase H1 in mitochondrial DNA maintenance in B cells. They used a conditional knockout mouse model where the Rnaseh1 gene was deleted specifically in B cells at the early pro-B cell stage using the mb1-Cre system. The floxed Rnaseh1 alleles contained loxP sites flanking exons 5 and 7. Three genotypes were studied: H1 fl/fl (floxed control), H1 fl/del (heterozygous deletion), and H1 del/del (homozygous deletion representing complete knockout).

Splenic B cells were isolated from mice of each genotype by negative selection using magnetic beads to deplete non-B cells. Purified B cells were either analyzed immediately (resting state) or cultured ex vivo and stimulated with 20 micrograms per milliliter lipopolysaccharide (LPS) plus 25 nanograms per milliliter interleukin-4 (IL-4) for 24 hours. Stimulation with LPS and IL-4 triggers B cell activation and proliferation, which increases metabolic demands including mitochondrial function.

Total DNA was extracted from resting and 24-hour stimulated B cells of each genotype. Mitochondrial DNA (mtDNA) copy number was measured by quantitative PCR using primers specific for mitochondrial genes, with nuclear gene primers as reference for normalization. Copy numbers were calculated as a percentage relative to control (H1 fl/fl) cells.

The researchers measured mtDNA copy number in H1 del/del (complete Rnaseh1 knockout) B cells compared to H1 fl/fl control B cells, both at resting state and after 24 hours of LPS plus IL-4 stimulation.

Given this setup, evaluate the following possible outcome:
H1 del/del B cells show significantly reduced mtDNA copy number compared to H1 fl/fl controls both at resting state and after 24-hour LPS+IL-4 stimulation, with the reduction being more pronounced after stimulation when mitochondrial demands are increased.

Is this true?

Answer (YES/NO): NO